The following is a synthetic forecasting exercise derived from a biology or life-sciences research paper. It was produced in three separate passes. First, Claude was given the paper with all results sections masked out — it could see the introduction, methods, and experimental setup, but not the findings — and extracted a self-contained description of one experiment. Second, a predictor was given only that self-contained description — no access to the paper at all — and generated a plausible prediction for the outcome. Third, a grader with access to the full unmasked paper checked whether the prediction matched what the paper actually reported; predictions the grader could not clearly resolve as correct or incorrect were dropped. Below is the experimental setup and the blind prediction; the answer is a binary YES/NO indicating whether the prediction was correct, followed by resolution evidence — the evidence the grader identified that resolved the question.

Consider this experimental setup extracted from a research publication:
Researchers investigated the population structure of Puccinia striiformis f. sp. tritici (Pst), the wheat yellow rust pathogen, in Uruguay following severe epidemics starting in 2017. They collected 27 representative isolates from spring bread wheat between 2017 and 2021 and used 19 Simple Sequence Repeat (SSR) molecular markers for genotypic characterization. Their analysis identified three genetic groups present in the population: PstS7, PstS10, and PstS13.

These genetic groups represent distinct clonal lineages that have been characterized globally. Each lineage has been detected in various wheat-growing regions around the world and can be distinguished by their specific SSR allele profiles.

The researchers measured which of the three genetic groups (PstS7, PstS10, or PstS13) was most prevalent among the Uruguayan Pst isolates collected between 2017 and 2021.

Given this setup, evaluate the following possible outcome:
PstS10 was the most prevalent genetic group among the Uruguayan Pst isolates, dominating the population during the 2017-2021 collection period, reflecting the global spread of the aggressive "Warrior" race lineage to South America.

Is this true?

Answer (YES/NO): NO